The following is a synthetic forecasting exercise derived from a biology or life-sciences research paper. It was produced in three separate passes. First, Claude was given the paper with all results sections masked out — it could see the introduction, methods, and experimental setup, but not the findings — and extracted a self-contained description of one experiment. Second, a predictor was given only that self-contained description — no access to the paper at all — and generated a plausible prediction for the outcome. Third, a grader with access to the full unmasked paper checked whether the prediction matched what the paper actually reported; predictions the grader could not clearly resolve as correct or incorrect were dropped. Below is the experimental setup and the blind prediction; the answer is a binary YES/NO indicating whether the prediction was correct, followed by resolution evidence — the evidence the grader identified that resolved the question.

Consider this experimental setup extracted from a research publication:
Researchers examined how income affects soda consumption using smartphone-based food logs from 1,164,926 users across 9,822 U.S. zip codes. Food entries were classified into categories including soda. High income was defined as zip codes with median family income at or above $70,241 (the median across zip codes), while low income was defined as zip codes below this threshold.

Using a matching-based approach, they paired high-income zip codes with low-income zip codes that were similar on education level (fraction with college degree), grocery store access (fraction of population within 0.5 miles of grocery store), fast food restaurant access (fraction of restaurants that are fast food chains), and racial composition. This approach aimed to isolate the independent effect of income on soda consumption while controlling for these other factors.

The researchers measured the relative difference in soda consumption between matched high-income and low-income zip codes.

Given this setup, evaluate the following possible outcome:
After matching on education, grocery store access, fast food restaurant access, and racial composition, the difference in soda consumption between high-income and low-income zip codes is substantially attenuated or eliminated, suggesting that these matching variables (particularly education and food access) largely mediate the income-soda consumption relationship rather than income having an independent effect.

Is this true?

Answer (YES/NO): NO